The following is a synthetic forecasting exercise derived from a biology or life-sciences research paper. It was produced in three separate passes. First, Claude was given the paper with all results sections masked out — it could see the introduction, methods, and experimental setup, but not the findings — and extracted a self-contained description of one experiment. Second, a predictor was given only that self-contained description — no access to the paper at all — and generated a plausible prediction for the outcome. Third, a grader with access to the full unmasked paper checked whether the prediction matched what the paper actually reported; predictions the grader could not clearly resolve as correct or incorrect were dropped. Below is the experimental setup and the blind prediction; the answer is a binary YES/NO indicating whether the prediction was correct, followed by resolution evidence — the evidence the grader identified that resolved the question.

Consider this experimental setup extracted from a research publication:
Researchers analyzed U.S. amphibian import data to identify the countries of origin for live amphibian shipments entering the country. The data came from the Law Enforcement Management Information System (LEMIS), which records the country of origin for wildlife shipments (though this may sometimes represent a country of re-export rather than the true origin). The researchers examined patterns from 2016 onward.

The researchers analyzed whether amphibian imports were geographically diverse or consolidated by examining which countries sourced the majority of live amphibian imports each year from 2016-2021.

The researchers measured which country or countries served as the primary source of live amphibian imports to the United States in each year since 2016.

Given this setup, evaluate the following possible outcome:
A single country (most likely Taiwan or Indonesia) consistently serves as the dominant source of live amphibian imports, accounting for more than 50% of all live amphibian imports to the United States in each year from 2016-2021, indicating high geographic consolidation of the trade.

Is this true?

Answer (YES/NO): YES